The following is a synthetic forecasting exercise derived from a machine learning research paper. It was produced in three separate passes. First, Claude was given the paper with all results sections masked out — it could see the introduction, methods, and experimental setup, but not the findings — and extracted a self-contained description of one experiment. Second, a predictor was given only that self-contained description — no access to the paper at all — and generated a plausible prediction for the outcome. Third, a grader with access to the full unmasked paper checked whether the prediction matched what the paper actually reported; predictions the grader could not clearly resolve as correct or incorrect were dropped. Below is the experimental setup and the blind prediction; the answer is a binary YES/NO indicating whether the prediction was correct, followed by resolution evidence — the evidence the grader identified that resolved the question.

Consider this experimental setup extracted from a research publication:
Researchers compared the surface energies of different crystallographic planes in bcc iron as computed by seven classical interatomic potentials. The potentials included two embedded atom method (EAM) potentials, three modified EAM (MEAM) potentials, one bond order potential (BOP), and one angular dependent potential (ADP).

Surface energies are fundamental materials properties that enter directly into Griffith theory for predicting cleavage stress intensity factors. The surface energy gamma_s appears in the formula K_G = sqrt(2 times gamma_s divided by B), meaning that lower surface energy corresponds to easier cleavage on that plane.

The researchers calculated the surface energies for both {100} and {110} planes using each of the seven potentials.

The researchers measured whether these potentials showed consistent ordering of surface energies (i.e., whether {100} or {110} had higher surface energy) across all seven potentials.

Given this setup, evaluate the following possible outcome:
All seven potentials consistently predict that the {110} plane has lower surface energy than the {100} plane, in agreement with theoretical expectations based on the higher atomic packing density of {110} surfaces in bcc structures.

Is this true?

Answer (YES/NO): NO